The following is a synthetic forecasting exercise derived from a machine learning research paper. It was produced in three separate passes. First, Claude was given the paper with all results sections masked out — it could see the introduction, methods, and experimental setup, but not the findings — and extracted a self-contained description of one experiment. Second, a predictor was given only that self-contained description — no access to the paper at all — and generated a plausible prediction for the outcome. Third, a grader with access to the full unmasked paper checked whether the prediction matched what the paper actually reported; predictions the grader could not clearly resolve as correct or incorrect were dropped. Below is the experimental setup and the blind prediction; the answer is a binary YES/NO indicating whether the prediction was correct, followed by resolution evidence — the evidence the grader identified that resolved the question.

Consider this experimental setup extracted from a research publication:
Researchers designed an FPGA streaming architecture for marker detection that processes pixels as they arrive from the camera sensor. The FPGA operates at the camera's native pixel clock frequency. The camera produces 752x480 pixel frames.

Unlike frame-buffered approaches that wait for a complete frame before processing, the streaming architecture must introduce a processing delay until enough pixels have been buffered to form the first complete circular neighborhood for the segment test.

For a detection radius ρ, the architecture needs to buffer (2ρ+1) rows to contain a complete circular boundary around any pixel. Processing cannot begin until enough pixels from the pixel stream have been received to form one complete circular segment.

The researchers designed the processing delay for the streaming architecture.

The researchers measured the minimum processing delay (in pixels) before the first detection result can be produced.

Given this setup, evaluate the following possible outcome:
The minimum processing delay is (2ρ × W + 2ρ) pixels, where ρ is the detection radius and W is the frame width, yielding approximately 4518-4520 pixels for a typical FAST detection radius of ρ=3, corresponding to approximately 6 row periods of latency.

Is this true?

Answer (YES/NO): YES